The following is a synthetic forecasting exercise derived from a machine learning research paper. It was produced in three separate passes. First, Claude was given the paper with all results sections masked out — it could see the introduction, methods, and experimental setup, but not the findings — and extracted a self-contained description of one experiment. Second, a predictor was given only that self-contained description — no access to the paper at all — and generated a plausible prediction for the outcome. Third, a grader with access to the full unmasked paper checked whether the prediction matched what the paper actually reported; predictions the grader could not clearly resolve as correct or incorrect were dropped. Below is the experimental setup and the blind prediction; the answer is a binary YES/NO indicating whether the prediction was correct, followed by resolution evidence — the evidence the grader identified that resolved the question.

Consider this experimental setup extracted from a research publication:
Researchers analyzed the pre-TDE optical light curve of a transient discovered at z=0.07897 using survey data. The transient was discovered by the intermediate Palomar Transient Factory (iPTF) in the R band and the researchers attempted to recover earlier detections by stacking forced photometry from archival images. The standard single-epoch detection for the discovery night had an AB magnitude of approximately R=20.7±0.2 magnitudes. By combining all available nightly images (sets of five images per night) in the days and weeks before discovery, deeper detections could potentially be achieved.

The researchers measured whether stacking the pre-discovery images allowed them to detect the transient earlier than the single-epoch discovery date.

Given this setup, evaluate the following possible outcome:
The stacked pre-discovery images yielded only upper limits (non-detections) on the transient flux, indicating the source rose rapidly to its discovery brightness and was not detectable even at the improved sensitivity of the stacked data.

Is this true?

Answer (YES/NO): NO